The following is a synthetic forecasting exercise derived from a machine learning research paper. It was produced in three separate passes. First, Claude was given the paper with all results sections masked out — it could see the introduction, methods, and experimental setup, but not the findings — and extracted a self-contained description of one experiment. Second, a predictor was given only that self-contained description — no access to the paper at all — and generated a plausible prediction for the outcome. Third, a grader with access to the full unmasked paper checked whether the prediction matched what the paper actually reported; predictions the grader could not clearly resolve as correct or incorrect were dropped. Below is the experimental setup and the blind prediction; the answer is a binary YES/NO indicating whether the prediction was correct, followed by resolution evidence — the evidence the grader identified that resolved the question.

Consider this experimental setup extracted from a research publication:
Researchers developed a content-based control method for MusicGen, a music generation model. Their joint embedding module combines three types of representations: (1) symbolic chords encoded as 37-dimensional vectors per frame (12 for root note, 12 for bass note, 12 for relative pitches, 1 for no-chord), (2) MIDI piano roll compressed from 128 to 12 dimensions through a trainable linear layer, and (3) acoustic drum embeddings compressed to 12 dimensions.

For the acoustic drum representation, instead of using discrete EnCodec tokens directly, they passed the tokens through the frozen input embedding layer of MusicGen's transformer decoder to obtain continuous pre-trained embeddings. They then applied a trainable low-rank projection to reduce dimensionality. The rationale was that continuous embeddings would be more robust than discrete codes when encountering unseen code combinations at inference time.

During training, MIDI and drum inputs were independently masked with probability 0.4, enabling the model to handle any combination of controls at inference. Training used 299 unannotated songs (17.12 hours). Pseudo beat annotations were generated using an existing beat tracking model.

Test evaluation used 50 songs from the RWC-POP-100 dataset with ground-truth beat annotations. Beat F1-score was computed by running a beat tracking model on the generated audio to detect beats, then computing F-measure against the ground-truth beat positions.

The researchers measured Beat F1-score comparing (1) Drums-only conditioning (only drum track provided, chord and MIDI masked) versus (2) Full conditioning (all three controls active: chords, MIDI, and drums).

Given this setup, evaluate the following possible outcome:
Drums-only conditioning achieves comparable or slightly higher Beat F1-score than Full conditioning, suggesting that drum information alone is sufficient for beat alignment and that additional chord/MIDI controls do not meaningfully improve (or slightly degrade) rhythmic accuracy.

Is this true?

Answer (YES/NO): NO